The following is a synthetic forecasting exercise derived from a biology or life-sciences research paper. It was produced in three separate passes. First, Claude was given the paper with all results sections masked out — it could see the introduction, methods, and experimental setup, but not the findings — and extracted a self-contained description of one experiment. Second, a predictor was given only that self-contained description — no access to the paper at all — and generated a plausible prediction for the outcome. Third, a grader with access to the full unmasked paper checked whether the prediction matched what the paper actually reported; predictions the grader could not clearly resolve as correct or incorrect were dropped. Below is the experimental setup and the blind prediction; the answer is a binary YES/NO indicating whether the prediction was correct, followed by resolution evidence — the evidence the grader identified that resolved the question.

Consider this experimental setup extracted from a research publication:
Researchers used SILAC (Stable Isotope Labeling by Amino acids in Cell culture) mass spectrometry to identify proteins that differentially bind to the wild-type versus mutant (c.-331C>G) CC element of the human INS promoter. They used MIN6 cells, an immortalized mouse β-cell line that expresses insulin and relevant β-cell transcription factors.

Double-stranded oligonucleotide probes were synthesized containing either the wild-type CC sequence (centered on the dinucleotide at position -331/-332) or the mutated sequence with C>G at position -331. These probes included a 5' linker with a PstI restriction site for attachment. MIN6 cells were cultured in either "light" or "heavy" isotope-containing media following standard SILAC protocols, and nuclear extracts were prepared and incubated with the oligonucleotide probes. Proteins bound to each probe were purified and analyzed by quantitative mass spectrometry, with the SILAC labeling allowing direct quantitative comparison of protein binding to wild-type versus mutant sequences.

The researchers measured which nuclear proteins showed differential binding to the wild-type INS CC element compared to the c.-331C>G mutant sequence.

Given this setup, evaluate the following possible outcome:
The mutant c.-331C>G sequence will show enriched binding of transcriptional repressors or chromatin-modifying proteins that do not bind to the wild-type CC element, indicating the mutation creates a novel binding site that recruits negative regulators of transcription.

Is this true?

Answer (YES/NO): NO